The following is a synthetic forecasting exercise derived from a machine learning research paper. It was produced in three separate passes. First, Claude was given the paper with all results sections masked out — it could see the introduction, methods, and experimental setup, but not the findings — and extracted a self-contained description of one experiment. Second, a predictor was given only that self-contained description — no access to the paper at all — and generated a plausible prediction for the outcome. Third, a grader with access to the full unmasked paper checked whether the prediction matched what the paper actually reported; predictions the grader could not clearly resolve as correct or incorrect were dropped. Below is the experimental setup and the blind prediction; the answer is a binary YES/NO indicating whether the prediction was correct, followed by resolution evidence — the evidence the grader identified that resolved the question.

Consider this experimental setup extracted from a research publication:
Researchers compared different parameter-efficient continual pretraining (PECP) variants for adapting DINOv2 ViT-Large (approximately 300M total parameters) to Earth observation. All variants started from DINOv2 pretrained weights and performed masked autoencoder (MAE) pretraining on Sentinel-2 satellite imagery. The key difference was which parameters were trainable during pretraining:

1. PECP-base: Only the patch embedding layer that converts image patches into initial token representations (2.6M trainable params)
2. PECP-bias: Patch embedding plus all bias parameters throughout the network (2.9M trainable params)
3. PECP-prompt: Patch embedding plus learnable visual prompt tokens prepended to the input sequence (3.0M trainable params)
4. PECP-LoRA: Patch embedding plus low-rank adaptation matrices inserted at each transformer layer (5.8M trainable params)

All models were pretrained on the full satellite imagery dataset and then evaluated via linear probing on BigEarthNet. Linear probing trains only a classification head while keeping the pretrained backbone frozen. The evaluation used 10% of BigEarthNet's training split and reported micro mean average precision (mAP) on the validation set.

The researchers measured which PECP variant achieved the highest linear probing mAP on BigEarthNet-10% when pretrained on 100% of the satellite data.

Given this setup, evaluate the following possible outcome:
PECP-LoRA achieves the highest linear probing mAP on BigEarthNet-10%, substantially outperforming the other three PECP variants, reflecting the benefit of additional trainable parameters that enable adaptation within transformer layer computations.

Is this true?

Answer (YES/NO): NO